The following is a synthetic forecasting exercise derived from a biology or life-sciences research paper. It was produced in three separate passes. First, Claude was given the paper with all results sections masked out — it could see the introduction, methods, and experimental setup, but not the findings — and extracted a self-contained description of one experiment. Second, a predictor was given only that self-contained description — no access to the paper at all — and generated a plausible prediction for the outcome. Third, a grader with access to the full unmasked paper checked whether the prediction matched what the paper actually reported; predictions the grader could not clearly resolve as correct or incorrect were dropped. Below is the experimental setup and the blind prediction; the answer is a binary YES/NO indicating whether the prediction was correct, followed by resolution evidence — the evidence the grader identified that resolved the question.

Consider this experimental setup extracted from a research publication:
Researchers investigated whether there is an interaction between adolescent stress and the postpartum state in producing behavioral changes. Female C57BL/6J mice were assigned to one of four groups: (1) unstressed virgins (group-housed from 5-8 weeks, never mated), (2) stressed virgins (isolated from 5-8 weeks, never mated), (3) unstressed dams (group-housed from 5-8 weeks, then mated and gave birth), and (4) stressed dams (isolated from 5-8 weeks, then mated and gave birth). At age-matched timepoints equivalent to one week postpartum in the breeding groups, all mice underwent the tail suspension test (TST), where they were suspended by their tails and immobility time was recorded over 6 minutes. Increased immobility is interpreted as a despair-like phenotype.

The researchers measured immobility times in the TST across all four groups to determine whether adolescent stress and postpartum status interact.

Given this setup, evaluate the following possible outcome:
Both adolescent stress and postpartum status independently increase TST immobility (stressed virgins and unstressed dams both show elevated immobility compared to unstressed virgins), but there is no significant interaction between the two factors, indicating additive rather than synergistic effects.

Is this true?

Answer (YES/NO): NO